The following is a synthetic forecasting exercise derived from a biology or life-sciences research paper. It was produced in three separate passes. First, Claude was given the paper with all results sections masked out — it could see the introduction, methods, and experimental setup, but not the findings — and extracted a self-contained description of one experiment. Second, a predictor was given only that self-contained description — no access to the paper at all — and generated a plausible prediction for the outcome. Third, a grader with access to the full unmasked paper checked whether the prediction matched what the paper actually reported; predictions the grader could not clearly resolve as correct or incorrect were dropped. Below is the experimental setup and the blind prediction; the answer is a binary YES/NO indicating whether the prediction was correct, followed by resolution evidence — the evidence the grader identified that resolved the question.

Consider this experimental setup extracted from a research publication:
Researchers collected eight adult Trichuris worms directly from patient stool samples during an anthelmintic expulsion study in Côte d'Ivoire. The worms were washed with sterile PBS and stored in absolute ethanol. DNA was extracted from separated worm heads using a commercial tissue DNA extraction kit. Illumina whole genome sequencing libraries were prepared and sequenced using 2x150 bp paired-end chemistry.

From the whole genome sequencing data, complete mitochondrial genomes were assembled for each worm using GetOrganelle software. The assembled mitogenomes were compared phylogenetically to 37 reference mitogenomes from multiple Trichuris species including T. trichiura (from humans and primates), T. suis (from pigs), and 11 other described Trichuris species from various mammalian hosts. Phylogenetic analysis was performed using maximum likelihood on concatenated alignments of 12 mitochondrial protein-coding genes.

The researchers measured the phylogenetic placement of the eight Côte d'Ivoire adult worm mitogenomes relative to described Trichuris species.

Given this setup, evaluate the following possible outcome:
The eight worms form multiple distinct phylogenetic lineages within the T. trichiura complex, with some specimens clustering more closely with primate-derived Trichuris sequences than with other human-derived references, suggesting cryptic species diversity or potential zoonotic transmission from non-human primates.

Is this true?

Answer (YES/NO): NO